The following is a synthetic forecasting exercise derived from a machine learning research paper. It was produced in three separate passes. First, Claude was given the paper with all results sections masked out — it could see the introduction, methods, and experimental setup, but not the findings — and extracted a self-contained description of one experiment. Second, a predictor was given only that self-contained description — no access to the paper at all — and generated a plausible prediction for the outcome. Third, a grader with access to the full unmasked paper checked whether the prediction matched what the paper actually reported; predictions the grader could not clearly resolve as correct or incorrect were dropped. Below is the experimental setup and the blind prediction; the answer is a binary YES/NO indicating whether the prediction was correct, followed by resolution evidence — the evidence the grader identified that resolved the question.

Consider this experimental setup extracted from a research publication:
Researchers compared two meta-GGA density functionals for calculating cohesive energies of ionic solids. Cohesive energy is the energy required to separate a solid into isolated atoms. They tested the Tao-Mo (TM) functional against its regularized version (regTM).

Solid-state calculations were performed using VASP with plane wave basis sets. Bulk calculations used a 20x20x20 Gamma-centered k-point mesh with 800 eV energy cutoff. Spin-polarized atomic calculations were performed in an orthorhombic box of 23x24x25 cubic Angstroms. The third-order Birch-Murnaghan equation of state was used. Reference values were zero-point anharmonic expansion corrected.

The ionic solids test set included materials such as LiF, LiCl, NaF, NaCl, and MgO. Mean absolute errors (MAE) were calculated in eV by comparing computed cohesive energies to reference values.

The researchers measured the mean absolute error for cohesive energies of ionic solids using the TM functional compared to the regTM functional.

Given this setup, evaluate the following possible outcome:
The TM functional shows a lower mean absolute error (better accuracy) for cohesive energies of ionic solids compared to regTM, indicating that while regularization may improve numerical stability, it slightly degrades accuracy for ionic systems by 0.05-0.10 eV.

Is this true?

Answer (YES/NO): NO